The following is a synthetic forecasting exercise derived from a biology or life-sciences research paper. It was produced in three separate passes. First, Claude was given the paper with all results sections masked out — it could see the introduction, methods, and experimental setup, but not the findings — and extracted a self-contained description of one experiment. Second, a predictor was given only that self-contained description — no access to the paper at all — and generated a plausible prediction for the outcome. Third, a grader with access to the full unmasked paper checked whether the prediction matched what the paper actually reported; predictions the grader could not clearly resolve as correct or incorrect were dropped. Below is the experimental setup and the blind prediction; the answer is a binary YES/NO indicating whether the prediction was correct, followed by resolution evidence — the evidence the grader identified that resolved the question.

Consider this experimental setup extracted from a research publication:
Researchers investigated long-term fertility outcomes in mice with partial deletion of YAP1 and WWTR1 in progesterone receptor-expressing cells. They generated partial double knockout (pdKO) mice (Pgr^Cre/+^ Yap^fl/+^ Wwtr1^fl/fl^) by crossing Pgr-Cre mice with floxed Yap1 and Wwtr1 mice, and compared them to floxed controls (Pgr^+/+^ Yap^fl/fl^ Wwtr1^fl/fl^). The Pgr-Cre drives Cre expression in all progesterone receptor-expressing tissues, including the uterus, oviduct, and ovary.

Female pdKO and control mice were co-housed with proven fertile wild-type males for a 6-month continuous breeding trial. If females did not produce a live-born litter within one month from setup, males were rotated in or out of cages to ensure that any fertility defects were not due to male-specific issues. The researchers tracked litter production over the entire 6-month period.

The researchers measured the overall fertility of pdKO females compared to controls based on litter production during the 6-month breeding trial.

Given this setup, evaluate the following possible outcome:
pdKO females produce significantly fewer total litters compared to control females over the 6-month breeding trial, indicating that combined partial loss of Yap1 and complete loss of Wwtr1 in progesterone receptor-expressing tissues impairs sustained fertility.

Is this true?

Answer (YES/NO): YES